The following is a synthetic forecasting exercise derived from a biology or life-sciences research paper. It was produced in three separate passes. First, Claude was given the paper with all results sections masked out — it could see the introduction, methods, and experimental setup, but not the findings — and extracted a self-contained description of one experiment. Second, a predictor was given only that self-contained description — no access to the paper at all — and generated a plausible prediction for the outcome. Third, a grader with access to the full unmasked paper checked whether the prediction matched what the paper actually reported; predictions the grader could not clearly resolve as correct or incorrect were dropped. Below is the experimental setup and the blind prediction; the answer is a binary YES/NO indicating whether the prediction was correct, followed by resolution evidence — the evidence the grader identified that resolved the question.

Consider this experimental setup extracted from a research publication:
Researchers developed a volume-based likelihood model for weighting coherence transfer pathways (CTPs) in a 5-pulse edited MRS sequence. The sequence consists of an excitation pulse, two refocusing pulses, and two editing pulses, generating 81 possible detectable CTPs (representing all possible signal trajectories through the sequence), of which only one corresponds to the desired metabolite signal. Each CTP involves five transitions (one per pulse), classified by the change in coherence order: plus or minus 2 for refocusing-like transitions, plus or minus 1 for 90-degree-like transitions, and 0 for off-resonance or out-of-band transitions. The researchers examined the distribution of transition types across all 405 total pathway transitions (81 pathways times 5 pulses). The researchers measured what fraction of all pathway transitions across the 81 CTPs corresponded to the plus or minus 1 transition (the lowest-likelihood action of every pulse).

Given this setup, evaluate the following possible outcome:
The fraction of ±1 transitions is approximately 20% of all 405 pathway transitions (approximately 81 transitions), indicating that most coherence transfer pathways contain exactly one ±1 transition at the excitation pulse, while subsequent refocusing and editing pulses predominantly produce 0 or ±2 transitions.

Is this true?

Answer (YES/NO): NO